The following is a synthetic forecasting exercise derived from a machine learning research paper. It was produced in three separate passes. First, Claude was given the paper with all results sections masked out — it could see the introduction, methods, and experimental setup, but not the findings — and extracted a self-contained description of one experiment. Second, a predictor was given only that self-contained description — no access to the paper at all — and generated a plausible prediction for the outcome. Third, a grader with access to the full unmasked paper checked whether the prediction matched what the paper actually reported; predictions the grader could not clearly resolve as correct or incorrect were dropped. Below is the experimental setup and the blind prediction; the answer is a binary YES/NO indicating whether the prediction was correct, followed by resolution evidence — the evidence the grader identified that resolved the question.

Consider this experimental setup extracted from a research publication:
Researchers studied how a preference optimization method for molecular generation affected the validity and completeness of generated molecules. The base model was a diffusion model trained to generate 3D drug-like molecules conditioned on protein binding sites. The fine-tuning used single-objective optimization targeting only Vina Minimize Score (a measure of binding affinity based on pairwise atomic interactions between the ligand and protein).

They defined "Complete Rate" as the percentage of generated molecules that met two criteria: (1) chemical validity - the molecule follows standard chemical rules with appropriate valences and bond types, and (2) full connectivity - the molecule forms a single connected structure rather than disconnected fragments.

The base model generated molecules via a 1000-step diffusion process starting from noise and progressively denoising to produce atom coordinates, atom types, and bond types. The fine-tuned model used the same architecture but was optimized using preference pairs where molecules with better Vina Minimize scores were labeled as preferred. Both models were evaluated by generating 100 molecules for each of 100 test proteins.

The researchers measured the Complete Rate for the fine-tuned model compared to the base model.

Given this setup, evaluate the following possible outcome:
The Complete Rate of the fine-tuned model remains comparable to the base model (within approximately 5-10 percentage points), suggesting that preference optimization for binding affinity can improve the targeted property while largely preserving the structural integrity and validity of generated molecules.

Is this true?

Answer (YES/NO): NO